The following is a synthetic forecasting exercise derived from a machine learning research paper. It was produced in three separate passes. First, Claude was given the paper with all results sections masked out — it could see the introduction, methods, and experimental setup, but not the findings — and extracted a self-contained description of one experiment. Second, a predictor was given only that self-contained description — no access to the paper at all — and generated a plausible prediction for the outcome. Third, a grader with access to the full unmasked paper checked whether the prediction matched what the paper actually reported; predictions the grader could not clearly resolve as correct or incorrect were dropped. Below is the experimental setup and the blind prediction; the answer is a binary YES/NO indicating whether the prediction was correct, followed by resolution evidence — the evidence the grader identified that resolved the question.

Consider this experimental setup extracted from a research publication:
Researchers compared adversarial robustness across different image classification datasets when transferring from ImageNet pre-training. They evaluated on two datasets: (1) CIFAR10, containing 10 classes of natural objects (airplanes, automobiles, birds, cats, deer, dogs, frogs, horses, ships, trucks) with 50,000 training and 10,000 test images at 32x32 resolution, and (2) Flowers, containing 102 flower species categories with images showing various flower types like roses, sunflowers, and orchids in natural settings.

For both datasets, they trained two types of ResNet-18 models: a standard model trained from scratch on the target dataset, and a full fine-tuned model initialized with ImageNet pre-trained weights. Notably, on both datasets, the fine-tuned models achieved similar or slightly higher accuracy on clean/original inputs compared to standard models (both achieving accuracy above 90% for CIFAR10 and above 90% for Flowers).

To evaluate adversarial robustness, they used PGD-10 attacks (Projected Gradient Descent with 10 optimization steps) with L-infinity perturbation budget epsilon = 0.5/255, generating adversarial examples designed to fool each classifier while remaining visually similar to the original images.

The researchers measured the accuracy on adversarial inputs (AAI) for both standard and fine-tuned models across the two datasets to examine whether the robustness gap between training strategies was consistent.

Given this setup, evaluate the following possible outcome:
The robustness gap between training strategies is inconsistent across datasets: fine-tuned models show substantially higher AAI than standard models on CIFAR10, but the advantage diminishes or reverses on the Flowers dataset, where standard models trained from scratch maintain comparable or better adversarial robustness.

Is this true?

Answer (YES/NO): NO